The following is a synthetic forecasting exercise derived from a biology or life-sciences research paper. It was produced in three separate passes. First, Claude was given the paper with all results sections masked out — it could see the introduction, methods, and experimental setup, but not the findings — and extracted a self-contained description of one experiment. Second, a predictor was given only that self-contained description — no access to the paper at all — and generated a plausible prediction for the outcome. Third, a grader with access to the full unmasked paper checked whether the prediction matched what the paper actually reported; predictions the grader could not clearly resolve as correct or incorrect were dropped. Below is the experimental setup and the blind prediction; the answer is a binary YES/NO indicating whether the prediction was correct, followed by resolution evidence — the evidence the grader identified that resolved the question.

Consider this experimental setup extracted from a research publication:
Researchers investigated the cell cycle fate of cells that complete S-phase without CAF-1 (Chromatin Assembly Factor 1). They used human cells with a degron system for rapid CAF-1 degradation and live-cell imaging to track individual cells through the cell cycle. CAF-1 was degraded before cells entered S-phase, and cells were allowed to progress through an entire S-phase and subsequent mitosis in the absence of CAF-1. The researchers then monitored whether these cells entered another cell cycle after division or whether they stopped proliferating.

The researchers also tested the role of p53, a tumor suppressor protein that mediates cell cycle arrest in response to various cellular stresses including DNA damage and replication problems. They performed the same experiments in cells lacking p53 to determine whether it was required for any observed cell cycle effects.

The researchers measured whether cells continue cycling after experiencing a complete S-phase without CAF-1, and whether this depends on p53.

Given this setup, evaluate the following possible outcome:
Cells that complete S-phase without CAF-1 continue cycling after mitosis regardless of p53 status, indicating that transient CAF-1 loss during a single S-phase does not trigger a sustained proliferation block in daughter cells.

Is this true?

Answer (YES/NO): NO